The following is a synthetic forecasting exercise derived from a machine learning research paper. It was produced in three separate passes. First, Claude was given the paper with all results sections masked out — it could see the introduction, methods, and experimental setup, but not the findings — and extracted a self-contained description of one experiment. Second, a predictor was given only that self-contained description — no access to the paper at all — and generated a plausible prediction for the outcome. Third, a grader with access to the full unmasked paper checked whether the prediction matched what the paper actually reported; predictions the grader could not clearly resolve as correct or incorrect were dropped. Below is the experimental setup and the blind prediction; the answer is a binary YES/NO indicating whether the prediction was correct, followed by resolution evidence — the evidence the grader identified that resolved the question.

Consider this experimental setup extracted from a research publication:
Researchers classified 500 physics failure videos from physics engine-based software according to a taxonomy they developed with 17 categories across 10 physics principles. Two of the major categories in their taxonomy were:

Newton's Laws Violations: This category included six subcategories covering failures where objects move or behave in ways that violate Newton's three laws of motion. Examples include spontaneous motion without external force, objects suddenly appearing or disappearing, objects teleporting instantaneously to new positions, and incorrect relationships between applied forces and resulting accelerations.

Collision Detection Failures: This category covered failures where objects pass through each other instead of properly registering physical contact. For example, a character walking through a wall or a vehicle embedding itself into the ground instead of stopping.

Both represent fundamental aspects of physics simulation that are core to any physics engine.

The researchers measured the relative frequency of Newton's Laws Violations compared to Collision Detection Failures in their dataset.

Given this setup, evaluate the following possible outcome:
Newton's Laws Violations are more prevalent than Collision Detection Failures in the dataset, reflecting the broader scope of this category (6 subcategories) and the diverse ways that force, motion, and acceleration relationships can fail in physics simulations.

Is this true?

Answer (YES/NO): YES